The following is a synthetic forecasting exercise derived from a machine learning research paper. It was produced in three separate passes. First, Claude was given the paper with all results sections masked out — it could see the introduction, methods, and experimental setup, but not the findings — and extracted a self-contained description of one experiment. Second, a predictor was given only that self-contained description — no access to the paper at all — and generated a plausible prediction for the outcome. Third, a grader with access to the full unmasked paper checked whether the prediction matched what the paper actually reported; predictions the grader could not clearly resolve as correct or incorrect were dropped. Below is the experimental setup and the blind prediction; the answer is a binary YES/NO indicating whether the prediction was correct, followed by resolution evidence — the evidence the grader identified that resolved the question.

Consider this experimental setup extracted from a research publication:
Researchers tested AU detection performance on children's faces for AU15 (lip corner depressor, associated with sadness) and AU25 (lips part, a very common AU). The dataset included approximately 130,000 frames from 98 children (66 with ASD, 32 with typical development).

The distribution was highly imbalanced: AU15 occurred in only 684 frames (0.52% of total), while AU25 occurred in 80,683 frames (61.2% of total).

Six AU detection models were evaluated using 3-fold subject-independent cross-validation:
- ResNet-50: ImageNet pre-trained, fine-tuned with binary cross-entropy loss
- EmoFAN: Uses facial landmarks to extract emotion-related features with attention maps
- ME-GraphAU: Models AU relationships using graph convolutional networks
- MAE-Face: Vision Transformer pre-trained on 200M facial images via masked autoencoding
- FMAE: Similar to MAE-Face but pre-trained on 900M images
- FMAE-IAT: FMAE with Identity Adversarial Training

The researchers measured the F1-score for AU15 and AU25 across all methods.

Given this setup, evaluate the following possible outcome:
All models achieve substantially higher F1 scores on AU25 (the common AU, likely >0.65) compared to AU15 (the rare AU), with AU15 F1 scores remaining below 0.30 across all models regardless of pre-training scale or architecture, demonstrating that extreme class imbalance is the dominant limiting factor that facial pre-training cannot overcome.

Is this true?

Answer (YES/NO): YES